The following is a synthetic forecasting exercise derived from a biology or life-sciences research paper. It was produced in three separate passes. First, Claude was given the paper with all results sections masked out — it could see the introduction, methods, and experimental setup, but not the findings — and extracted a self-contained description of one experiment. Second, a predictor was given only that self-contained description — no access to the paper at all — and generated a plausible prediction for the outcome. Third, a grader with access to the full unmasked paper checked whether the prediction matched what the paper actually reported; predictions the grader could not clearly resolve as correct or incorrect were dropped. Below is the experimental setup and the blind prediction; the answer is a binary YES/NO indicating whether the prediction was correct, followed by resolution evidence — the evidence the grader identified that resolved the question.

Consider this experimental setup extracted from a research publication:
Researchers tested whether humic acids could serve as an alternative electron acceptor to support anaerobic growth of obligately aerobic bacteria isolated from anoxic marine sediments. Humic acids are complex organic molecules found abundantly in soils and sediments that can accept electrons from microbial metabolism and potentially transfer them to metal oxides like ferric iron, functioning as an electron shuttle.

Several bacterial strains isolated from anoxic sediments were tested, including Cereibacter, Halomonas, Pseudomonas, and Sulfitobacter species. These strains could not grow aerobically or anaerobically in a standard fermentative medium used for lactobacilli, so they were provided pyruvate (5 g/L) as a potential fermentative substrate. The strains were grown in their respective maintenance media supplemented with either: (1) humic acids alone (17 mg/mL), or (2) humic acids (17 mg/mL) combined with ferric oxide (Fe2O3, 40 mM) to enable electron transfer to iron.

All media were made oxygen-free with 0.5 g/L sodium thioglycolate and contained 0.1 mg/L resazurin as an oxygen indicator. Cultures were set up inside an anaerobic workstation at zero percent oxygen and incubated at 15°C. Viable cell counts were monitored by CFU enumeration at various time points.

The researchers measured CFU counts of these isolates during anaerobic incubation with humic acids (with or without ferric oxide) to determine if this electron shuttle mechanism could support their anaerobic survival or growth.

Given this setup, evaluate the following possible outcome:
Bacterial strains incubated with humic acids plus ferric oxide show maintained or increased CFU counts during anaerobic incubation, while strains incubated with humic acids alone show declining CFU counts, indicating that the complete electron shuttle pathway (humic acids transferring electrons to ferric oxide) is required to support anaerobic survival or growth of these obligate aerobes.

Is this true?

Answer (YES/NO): NO